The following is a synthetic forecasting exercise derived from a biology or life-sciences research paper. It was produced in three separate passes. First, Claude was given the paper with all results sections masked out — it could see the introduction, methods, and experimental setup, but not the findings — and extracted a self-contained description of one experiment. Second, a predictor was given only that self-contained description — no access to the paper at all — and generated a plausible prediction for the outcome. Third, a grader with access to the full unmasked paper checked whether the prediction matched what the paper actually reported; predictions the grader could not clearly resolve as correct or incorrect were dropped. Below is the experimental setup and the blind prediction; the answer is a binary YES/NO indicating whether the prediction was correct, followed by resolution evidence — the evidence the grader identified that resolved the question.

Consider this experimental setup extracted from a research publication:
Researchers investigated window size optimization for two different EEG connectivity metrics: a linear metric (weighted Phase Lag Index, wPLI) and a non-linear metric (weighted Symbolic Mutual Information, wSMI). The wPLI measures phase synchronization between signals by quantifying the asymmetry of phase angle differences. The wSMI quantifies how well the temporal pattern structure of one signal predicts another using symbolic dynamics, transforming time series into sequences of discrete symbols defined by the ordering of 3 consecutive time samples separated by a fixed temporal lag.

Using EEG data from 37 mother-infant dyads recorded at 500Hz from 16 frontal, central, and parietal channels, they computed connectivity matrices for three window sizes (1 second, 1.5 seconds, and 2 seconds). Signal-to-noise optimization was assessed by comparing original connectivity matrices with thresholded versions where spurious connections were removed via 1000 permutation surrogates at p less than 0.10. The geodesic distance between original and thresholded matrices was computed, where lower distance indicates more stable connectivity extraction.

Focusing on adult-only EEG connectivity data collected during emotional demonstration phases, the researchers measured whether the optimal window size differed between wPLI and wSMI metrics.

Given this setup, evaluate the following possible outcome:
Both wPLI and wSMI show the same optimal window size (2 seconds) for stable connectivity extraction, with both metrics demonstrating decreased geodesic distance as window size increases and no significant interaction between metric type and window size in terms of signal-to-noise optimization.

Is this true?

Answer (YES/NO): NO